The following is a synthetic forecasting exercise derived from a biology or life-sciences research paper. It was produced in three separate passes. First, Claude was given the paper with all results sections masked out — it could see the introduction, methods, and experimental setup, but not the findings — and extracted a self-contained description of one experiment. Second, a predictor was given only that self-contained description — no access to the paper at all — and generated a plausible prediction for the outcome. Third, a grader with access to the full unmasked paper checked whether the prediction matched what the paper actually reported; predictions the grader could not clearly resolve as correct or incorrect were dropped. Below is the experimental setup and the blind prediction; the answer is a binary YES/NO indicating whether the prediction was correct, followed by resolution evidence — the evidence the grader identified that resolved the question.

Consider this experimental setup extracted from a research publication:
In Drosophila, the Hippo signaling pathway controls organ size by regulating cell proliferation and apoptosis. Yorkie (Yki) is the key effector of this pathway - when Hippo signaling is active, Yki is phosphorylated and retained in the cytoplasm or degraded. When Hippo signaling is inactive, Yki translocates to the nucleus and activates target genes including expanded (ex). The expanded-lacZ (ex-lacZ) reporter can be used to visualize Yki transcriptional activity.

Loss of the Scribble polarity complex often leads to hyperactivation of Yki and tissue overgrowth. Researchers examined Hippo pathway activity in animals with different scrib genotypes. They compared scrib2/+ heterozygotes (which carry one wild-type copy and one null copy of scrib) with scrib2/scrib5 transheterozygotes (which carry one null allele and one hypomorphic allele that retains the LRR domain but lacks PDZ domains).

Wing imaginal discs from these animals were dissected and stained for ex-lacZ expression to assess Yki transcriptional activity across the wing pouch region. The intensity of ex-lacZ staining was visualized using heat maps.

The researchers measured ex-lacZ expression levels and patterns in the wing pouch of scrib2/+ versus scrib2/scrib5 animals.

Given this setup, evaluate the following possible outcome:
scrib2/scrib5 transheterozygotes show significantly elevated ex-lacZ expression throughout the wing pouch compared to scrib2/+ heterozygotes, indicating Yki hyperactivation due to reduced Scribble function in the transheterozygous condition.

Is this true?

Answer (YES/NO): YES